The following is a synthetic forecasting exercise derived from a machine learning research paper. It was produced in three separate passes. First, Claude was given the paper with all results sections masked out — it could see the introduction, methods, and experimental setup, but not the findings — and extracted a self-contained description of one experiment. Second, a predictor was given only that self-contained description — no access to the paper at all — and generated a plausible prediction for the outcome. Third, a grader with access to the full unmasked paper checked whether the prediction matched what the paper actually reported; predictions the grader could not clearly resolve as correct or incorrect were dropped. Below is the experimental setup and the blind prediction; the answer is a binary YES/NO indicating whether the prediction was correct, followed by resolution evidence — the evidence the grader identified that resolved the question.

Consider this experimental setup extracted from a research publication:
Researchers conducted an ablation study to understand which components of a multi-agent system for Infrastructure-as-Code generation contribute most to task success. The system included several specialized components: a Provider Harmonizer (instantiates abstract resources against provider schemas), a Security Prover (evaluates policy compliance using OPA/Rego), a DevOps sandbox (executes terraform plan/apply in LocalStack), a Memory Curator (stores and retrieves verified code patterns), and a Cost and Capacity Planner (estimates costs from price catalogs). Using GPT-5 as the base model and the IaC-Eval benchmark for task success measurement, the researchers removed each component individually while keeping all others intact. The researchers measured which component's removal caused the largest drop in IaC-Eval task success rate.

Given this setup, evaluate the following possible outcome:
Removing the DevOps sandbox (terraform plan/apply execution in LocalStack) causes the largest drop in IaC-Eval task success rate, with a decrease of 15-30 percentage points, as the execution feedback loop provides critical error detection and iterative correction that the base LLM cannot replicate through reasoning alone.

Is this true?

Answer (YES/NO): YES